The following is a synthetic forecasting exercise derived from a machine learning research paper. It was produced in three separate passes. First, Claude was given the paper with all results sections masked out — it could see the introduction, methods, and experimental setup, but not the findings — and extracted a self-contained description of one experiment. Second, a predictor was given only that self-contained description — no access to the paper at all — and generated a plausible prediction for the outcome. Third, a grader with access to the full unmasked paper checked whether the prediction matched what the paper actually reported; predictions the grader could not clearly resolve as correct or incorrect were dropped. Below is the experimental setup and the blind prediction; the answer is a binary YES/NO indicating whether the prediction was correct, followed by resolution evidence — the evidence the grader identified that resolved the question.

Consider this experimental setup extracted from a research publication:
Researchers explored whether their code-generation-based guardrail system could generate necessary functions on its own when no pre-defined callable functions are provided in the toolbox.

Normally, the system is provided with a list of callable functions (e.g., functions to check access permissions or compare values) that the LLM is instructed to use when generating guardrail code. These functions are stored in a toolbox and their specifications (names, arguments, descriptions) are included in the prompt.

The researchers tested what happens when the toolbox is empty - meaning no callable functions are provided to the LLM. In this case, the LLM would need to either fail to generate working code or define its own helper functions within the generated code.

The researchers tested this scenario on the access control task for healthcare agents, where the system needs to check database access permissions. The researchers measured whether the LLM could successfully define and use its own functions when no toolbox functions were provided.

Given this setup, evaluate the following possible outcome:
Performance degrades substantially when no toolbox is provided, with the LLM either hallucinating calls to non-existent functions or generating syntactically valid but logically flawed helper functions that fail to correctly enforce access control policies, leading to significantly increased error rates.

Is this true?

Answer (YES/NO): NO